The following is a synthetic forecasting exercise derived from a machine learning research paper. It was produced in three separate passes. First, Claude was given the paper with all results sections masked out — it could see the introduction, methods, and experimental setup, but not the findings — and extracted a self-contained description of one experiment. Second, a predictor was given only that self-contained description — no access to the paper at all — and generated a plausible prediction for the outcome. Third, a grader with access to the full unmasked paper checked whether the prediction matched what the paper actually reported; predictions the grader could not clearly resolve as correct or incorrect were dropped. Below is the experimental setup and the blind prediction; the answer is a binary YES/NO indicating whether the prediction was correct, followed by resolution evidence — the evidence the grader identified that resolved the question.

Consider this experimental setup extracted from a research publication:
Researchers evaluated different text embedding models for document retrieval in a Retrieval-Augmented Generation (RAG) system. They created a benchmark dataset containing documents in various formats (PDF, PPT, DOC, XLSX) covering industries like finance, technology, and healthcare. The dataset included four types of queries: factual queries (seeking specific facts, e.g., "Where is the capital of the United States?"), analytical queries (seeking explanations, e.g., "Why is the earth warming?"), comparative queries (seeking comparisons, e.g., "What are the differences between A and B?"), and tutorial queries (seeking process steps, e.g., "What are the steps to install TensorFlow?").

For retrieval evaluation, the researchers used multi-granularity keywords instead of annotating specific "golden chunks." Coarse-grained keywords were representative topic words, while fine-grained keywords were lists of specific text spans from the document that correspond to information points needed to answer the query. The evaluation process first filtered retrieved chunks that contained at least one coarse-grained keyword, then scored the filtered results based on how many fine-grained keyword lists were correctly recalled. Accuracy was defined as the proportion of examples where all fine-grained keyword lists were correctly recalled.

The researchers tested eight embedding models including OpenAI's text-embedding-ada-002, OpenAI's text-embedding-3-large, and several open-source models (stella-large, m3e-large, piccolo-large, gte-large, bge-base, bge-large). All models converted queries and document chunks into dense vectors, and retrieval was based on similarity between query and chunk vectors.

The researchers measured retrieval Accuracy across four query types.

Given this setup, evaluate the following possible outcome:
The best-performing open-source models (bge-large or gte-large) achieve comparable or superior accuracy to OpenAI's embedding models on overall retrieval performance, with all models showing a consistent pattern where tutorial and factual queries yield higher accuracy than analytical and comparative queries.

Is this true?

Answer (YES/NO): NO